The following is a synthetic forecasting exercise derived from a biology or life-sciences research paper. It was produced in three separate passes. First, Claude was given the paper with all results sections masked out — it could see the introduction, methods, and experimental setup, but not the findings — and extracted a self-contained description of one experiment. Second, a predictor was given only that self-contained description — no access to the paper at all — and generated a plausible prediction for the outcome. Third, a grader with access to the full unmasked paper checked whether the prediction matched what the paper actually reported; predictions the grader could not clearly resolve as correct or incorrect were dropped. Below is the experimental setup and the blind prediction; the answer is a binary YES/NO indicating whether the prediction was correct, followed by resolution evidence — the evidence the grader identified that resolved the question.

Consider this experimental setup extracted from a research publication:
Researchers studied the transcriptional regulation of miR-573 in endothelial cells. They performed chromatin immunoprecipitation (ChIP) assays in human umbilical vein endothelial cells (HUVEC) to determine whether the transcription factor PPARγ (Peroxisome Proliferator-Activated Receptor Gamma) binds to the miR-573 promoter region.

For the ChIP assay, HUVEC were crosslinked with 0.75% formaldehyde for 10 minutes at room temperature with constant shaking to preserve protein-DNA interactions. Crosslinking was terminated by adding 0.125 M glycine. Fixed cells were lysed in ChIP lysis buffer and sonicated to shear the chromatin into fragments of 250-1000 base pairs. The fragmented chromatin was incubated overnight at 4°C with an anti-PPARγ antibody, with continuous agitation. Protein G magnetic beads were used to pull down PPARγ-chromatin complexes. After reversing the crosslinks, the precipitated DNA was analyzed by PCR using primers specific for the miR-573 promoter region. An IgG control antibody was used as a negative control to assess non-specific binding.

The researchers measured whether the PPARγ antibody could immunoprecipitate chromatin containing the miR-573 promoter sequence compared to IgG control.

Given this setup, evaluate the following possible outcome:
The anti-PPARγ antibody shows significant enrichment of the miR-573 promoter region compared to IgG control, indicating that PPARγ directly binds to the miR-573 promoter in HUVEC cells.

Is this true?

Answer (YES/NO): YES